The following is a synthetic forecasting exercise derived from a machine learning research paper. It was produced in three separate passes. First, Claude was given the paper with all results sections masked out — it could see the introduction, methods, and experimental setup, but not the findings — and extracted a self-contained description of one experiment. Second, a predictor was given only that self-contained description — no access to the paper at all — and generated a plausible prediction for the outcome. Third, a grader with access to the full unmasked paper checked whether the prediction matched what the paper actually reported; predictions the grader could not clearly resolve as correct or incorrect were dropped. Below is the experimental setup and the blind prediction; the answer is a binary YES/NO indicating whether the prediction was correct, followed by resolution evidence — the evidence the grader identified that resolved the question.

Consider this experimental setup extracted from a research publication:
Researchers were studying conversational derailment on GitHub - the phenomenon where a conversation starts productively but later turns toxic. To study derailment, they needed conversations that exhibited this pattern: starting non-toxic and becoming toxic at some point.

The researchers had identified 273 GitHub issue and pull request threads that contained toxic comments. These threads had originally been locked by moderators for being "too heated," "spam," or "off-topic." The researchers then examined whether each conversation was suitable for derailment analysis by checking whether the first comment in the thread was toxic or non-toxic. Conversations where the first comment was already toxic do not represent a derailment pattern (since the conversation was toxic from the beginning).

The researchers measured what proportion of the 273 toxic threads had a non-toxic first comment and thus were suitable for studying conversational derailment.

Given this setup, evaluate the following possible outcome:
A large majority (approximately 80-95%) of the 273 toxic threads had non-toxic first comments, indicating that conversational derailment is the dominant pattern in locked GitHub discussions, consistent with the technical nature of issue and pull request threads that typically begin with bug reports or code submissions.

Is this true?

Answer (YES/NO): NO